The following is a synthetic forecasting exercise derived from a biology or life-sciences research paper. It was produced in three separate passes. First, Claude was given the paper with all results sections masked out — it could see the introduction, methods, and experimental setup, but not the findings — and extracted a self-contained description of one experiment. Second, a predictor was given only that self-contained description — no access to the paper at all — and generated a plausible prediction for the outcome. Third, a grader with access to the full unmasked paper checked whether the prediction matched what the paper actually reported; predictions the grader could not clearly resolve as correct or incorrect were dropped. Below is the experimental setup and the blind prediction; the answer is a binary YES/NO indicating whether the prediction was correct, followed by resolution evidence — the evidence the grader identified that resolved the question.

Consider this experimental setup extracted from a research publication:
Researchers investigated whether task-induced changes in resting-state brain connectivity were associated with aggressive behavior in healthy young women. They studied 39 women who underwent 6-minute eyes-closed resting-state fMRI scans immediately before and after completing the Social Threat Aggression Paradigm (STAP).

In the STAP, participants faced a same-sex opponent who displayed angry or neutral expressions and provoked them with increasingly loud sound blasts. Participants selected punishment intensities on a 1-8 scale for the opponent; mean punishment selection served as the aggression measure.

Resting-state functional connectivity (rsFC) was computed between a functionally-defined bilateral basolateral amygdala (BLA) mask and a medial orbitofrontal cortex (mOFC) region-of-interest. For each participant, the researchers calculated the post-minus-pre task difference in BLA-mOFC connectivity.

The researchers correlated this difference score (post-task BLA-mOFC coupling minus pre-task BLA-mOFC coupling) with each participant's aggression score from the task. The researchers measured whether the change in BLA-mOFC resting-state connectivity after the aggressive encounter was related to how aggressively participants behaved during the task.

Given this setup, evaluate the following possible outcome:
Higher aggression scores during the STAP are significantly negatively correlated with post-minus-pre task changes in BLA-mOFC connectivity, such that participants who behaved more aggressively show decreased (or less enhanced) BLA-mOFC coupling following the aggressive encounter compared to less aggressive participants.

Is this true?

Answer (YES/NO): YES